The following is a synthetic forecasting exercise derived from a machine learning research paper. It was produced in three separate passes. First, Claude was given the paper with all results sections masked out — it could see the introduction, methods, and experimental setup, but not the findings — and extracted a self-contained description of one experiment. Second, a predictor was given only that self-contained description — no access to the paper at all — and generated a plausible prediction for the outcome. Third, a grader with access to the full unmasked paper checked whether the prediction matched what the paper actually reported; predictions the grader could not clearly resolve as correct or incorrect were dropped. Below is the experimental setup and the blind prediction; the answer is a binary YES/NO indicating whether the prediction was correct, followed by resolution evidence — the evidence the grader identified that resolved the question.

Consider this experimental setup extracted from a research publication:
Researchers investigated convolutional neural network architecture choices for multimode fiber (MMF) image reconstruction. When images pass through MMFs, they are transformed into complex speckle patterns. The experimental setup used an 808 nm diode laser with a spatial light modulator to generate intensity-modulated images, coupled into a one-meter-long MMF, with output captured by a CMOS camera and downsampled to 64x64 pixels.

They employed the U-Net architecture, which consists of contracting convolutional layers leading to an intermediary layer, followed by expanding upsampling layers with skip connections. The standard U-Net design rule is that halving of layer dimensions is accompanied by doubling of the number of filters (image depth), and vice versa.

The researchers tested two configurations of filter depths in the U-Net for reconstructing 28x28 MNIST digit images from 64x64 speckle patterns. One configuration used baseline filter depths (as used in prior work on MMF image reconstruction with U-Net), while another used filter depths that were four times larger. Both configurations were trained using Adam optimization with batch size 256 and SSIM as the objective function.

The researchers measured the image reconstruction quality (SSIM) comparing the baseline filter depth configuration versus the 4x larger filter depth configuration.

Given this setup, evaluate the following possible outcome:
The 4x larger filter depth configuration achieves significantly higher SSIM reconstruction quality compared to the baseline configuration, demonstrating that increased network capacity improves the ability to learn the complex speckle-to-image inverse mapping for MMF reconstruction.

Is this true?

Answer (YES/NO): YES